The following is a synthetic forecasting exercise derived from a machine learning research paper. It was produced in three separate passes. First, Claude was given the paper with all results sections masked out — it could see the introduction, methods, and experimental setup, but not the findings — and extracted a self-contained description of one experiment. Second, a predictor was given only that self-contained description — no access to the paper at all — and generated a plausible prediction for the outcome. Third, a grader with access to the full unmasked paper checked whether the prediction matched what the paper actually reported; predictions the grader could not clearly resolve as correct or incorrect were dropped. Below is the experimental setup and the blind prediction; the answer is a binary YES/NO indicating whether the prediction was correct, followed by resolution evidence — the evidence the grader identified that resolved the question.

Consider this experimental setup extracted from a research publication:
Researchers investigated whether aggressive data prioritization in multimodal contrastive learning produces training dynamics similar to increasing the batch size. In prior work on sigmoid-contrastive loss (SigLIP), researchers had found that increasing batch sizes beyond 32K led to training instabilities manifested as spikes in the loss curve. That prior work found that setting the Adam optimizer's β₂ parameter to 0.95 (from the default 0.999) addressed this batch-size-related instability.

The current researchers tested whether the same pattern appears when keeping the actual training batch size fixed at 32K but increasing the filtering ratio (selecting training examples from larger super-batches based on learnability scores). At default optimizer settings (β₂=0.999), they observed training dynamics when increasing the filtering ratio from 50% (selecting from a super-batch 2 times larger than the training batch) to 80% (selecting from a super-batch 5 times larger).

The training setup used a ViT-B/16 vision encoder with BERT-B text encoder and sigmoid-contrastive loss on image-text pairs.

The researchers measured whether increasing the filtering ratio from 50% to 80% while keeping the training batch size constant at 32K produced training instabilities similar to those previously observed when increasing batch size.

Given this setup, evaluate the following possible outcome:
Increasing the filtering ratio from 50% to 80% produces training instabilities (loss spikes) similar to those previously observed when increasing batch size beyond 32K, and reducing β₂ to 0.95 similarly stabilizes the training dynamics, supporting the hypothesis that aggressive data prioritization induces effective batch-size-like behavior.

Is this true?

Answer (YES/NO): YES